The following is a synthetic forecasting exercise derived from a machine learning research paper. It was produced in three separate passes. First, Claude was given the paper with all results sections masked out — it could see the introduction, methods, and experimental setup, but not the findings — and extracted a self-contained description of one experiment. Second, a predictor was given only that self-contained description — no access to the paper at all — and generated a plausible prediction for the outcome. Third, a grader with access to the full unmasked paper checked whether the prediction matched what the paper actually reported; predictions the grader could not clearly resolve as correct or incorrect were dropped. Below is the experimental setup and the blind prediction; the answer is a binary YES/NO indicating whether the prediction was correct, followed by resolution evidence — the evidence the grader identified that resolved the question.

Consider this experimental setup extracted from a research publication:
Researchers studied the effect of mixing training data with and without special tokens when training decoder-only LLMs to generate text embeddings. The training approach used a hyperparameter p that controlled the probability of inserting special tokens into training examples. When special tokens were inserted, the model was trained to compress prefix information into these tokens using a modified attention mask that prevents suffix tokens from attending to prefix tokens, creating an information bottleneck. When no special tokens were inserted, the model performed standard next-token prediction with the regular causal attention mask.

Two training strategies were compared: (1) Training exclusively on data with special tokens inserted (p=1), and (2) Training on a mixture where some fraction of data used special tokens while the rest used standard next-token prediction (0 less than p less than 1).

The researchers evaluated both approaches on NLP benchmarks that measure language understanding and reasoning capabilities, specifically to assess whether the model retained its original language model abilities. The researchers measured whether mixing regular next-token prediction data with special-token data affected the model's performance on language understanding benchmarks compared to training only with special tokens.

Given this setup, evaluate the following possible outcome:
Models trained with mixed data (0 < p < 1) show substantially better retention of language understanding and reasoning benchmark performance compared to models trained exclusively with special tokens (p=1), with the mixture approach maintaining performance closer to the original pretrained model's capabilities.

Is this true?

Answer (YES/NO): YES